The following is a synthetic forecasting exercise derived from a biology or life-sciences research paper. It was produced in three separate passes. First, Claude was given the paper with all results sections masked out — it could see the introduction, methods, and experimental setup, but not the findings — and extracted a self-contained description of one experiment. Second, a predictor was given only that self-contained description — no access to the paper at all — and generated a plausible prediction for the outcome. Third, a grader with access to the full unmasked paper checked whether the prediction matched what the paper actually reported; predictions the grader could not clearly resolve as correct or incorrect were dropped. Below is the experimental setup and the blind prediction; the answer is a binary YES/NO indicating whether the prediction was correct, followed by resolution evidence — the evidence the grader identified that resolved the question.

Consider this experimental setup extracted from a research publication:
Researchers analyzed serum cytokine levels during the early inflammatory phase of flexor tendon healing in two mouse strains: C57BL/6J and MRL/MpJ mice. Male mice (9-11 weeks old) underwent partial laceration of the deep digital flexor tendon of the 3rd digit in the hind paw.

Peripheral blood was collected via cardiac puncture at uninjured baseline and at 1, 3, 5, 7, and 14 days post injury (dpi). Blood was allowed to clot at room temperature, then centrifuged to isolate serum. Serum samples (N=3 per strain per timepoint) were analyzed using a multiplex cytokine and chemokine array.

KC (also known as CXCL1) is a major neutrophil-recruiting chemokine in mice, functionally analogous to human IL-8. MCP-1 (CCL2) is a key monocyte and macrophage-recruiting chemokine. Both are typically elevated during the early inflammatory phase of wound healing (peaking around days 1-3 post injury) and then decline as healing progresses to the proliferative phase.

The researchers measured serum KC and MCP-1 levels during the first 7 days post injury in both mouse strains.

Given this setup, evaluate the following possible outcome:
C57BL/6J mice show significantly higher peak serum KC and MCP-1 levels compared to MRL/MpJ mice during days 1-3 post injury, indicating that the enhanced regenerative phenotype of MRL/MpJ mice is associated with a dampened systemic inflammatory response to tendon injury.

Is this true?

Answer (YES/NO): NO